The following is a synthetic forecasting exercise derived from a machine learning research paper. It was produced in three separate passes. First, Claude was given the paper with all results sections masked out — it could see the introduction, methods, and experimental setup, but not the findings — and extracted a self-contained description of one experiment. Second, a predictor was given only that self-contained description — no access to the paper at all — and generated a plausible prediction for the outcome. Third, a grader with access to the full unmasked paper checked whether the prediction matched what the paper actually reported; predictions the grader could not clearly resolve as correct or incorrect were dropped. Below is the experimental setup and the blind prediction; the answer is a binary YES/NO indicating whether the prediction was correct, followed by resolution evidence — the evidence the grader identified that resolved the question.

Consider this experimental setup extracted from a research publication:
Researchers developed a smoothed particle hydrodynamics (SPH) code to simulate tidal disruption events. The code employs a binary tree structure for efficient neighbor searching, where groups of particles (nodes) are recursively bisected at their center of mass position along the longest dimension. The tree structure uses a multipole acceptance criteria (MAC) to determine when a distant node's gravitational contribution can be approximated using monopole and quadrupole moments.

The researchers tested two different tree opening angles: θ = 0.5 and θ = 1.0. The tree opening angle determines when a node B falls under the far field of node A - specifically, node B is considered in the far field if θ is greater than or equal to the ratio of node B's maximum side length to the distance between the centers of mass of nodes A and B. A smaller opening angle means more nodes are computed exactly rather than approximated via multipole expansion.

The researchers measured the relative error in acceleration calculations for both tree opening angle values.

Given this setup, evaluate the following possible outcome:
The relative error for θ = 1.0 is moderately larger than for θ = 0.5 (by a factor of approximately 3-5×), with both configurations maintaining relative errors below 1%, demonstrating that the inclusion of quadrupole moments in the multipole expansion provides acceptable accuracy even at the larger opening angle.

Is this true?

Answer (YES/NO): NO